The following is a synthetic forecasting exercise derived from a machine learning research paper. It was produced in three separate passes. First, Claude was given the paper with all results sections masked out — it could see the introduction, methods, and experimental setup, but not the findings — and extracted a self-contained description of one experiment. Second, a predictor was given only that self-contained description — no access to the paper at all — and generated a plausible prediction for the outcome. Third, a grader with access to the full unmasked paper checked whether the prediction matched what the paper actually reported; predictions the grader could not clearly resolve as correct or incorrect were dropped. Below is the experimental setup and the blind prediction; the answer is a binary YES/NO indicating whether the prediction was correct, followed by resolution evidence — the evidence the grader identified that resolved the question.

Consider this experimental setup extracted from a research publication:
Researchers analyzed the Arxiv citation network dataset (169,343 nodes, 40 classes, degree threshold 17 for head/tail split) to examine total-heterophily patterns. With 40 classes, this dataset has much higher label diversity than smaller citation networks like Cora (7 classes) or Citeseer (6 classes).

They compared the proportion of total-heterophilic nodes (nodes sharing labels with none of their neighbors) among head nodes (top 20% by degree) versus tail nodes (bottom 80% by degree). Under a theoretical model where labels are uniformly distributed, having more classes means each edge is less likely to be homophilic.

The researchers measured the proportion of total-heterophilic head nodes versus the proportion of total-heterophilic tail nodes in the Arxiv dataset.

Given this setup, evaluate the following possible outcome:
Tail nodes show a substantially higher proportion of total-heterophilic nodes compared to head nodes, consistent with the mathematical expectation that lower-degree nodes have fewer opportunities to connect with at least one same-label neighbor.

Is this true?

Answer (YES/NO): YES